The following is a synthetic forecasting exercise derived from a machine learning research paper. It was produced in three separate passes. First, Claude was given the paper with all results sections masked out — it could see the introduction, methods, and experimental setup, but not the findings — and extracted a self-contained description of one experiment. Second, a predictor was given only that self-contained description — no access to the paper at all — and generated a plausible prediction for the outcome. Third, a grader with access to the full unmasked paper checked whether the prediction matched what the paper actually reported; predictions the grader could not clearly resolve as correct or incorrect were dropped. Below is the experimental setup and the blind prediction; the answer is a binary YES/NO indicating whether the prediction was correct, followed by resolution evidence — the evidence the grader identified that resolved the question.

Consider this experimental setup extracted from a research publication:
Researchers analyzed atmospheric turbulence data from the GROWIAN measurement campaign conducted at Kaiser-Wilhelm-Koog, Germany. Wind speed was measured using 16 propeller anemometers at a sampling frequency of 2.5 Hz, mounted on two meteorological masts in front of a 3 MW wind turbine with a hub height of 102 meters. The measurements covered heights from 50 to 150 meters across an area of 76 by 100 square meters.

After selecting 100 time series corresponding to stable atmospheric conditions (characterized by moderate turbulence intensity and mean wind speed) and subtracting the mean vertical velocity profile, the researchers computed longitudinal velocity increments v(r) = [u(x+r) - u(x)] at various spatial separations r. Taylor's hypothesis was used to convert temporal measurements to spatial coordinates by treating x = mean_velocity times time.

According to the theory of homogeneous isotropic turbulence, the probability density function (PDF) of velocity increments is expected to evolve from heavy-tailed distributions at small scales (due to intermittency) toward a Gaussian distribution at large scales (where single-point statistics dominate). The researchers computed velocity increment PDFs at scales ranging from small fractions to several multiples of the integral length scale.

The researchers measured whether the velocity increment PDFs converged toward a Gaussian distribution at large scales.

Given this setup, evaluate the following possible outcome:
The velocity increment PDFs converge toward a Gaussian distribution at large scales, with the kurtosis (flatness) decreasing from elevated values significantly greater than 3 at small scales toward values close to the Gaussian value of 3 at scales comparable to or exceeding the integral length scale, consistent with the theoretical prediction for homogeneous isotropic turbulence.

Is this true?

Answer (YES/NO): NO